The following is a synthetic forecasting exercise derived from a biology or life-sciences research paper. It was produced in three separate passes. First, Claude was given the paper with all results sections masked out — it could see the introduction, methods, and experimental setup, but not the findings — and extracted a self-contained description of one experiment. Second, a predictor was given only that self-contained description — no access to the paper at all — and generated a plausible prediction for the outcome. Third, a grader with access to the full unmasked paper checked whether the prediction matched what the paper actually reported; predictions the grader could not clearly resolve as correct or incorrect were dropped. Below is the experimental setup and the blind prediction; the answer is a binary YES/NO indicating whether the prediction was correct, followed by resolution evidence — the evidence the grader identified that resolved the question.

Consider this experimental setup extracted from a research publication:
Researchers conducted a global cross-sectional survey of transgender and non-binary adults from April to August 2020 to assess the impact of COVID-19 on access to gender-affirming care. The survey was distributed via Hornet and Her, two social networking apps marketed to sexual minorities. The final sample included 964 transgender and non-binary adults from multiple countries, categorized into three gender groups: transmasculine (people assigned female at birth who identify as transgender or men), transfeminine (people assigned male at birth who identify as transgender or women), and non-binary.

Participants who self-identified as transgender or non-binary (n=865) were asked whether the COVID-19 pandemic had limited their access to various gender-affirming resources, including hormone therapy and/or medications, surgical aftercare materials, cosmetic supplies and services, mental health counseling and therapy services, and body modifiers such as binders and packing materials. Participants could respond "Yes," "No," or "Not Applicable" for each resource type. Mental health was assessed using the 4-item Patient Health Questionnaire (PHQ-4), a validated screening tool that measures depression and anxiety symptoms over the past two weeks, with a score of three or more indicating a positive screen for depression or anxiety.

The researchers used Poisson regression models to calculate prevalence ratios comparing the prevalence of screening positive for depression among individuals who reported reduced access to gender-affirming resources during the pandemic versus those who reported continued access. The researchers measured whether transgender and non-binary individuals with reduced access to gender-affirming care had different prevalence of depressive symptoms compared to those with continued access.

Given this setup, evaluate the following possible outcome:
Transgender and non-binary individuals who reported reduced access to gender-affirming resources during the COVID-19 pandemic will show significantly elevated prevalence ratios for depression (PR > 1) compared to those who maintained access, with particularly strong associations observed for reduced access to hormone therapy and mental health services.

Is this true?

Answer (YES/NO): NO